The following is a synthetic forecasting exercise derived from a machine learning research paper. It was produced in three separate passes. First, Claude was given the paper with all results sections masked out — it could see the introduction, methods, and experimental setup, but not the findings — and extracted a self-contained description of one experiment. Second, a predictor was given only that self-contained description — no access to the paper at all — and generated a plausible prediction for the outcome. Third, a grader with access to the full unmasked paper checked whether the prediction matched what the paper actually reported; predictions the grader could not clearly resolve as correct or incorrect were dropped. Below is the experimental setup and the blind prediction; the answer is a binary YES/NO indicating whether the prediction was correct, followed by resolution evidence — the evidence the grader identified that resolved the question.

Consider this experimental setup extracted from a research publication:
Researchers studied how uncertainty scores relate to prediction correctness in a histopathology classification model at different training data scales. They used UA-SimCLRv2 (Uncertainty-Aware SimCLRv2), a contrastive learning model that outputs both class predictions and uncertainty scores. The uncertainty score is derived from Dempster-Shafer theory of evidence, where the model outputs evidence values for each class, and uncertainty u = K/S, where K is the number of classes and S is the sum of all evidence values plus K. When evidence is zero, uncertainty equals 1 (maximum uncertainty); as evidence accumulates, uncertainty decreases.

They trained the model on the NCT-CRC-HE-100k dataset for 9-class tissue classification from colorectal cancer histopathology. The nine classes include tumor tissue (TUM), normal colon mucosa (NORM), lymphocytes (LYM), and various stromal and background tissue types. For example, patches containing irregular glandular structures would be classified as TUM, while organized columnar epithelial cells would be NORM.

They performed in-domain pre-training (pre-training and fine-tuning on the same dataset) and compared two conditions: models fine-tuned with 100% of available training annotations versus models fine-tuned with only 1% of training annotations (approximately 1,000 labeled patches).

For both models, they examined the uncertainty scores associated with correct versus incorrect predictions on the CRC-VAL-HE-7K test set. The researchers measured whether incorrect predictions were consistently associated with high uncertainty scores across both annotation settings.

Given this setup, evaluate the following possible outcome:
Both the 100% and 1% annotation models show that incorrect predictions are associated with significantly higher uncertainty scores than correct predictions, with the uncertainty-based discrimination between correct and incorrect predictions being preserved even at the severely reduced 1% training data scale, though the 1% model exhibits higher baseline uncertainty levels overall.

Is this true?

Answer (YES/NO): NO